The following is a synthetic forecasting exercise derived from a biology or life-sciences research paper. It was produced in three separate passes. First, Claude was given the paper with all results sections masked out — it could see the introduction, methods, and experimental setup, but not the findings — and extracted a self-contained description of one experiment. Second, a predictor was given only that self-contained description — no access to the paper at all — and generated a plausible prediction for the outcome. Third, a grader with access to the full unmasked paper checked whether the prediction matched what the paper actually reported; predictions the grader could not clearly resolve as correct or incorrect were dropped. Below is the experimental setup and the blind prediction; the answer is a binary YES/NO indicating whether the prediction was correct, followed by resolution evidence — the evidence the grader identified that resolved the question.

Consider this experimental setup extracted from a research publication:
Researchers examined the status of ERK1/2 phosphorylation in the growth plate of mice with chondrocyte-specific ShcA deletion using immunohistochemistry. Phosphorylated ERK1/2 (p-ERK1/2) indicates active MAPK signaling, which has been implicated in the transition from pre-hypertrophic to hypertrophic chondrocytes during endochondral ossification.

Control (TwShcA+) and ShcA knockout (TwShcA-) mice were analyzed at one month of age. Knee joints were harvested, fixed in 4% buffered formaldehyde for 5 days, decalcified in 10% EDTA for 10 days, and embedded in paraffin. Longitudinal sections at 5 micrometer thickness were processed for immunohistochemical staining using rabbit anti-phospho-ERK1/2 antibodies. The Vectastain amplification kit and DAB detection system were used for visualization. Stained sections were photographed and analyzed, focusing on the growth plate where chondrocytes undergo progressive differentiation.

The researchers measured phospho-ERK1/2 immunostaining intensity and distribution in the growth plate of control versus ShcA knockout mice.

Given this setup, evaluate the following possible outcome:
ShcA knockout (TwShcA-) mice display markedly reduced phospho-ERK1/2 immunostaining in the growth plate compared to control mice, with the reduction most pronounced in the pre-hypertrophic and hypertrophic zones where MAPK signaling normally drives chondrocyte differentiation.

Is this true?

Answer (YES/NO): YES